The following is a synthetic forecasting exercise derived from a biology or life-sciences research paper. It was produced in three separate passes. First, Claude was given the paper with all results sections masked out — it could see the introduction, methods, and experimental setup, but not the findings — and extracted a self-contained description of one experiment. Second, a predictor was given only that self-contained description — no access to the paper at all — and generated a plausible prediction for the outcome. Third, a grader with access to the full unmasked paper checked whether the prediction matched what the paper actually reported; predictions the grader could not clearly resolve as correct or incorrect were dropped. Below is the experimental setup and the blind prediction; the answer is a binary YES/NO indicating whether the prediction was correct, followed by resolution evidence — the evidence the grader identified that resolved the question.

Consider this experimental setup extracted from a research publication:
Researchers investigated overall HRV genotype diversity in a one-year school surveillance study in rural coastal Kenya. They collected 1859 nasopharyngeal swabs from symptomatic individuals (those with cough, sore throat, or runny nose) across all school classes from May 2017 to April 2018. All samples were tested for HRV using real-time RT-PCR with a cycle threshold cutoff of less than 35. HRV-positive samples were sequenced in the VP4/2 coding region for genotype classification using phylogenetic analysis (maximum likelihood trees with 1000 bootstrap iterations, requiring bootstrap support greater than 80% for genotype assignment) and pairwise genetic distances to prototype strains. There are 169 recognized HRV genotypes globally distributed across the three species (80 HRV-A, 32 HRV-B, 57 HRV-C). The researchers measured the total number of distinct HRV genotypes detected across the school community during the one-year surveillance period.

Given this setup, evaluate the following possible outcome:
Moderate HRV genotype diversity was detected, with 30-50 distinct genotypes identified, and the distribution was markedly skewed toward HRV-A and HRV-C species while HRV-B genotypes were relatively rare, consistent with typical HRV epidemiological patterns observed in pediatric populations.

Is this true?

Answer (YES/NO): YES